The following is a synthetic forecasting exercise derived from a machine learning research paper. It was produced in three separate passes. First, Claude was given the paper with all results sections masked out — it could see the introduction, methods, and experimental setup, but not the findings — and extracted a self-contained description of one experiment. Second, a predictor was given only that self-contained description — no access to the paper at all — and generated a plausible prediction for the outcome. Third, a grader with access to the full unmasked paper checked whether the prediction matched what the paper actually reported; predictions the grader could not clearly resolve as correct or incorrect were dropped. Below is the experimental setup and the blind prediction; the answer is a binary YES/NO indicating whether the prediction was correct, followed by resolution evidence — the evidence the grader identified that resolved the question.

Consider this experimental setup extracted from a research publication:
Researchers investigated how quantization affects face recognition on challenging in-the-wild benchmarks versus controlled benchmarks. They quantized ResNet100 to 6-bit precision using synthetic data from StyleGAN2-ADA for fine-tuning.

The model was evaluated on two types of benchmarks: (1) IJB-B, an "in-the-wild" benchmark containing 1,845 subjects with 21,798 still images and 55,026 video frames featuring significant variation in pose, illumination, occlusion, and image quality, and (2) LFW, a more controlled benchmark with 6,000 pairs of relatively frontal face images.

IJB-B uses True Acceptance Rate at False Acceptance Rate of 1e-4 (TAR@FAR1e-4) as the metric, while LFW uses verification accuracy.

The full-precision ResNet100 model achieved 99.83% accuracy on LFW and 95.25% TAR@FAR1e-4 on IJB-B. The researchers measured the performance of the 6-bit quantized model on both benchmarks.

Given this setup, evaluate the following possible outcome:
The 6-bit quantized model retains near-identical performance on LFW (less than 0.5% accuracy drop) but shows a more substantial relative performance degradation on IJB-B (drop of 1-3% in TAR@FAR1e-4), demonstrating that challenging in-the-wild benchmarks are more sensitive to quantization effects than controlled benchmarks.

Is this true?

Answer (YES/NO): NO